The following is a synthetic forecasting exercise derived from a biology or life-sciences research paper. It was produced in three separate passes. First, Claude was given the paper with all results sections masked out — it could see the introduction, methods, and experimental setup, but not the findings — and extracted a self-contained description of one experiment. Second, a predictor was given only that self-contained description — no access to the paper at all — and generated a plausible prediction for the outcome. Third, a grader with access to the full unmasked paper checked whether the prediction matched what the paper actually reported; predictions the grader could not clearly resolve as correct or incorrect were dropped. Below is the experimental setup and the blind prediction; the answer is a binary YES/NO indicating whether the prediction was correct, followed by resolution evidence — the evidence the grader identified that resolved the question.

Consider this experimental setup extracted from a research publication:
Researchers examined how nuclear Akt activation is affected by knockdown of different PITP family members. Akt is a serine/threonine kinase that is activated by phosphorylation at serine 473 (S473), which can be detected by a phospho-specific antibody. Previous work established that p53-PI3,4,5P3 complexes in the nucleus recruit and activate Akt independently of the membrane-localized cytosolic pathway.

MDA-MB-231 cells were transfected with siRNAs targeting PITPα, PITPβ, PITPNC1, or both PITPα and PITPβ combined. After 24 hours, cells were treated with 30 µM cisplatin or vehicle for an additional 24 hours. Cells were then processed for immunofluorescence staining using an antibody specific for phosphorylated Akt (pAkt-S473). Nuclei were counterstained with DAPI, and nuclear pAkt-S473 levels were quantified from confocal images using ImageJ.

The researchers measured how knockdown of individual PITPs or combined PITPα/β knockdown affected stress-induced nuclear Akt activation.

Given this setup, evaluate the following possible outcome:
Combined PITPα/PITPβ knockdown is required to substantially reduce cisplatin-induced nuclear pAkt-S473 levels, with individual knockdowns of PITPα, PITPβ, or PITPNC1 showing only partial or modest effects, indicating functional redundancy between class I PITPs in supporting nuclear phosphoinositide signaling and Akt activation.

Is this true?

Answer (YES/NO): NO